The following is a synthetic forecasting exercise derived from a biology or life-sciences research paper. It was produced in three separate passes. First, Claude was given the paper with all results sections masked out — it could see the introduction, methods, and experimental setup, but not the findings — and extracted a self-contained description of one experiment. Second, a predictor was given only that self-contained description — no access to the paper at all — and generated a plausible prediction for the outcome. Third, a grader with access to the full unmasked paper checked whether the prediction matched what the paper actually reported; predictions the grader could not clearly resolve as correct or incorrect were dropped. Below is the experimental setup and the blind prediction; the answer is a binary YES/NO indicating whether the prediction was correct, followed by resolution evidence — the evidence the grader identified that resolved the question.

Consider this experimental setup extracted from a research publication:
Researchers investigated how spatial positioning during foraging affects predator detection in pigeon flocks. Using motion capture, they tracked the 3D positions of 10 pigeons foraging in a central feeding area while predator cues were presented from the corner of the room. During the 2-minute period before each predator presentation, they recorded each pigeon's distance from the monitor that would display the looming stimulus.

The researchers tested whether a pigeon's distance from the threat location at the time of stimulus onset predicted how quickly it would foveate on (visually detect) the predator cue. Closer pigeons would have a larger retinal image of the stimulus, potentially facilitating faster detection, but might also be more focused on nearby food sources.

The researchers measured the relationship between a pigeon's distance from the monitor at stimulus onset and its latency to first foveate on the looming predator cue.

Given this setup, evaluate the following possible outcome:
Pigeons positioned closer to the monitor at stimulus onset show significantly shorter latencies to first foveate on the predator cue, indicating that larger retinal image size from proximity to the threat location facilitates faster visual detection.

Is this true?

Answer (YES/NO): NO